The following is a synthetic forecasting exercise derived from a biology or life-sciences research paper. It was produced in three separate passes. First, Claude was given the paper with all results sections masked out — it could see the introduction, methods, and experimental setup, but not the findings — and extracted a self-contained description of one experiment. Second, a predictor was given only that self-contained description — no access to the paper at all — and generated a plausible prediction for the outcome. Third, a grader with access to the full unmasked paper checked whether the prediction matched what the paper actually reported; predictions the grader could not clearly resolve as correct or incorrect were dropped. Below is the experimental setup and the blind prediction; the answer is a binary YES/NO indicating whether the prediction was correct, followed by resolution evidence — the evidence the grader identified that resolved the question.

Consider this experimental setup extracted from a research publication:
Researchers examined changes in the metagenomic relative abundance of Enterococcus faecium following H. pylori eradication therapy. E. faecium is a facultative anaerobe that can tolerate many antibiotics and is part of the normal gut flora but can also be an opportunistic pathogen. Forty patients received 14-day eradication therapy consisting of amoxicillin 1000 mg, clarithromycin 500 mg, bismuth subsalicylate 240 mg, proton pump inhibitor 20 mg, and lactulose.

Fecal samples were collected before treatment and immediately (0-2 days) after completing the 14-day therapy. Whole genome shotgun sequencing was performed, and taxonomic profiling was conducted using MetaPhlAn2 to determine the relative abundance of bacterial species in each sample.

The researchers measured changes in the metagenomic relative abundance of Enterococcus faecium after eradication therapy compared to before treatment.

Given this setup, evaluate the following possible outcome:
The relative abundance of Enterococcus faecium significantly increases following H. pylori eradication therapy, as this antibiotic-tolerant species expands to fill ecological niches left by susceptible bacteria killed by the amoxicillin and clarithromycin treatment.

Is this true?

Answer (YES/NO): NO